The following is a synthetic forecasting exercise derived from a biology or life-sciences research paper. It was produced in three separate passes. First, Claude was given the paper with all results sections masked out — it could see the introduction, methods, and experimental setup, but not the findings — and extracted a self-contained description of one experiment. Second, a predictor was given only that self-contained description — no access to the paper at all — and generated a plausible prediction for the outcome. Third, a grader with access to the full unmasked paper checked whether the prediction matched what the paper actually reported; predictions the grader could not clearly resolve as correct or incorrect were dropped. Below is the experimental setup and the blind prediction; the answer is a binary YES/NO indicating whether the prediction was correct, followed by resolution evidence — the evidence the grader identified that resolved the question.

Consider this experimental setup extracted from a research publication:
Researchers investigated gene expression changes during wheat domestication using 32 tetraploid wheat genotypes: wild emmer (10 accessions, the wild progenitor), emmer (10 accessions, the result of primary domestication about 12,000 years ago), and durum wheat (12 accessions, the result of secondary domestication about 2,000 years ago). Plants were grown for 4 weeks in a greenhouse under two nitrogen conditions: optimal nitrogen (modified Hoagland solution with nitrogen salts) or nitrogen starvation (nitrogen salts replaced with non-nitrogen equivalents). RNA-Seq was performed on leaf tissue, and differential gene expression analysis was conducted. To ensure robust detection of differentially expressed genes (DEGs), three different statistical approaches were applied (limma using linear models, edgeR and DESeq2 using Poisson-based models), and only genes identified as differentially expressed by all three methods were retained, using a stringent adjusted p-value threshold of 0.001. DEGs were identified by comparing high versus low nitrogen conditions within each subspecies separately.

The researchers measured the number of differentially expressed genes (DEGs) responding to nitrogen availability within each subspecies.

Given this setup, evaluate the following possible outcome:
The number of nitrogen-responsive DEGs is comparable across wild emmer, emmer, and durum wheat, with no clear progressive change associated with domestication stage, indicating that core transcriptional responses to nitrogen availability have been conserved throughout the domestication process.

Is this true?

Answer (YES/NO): NO